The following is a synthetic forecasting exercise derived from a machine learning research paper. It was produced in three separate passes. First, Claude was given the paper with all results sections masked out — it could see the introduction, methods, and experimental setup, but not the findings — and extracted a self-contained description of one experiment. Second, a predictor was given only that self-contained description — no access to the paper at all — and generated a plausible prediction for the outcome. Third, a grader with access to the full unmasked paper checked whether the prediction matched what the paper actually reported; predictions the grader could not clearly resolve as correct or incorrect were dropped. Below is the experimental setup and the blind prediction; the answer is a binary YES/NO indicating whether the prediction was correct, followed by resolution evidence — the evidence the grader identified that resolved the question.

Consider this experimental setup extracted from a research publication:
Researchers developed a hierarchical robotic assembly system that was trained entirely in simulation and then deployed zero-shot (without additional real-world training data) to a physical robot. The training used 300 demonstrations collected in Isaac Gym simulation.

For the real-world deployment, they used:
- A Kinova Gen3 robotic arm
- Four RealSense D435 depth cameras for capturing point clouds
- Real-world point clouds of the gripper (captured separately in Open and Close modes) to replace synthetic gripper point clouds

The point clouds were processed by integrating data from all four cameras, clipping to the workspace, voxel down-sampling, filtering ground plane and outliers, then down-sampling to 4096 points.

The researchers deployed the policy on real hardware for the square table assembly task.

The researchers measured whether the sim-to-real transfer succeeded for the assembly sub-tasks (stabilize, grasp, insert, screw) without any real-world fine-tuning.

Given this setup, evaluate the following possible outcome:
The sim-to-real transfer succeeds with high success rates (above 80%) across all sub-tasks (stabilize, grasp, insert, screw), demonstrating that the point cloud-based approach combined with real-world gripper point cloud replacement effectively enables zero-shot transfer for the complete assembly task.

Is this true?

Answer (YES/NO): NO